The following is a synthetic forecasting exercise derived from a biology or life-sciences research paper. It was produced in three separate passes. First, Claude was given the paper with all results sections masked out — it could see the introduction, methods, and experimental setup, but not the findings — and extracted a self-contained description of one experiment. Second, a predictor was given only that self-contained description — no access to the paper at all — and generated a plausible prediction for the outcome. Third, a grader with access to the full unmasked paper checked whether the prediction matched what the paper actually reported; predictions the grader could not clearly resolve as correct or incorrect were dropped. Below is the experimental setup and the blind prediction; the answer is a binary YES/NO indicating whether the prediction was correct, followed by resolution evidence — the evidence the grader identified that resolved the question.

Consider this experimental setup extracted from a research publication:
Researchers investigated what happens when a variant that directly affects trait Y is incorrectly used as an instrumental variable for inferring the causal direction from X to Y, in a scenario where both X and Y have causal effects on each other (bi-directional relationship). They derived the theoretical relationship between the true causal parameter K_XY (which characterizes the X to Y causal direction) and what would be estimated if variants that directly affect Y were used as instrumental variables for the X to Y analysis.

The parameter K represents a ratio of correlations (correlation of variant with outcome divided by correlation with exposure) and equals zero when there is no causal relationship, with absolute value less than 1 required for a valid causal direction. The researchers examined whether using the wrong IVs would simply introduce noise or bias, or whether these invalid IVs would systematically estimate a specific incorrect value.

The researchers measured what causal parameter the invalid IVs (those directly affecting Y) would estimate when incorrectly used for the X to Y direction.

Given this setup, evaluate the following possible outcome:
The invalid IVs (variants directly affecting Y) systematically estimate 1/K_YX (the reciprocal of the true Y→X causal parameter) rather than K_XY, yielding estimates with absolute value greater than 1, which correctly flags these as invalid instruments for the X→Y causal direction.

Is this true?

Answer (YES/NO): YES